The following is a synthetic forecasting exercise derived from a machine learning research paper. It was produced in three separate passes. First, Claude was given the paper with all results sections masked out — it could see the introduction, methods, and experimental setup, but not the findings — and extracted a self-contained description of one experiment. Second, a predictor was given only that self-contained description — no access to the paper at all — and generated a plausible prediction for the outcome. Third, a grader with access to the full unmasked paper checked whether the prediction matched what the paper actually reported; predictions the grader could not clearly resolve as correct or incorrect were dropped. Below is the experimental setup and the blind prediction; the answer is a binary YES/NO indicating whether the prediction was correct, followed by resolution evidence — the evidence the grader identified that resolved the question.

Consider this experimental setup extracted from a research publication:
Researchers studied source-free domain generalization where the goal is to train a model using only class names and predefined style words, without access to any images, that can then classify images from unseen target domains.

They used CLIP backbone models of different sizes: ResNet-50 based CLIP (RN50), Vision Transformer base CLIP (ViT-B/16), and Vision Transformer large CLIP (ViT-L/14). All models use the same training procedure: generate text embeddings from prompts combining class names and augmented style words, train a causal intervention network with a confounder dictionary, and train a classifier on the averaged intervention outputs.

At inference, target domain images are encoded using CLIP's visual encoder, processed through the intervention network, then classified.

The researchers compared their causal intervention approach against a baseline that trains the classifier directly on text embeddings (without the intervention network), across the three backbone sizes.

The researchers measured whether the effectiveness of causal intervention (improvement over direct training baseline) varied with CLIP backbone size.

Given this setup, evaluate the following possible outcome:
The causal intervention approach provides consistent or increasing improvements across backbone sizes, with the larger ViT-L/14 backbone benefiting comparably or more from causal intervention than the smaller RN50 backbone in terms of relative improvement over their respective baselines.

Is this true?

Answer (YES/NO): NO